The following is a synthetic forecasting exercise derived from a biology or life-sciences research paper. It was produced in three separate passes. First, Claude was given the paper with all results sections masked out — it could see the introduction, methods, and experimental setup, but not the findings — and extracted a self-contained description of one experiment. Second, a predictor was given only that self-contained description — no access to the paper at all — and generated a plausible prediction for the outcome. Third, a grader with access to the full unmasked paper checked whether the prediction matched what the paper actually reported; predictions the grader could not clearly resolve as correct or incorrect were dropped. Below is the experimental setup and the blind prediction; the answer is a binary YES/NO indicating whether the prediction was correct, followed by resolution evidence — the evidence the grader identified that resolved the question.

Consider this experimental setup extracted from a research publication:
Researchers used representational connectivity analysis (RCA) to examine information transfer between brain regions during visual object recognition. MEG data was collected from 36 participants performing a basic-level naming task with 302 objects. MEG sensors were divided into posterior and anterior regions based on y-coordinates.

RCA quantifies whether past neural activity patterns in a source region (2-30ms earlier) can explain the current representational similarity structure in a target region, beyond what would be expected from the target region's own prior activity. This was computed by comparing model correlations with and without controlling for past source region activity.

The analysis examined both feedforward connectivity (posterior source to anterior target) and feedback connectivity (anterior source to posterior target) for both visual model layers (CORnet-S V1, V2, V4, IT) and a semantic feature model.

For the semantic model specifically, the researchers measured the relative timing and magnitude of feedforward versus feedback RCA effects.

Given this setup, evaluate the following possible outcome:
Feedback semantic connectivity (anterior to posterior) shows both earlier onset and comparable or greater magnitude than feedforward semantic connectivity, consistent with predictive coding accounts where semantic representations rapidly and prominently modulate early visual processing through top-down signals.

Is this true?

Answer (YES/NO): NO